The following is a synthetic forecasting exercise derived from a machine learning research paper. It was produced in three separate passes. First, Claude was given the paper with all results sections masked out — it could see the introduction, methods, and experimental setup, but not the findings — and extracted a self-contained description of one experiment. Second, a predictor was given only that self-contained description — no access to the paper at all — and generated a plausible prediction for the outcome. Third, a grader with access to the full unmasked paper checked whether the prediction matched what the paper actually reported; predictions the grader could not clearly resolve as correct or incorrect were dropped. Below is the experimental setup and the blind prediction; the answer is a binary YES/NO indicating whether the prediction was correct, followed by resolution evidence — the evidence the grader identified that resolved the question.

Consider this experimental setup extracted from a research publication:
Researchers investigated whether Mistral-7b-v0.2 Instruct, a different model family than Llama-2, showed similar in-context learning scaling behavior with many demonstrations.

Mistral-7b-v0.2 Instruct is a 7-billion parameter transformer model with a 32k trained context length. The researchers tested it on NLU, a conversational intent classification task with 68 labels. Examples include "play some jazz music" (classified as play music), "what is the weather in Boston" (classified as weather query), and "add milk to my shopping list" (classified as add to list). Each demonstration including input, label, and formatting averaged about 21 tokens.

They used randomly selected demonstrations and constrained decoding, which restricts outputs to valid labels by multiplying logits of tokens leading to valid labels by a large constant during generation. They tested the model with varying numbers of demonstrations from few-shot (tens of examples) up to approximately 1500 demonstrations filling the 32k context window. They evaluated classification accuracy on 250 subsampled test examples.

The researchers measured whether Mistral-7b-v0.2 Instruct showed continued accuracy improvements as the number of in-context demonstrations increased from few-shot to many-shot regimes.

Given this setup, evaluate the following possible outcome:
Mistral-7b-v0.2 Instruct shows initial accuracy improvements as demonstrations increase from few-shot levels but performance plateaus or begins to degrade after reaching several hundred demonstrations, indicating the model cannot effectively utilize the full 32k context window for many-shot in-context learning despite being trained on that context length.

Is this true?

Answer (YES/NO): NO